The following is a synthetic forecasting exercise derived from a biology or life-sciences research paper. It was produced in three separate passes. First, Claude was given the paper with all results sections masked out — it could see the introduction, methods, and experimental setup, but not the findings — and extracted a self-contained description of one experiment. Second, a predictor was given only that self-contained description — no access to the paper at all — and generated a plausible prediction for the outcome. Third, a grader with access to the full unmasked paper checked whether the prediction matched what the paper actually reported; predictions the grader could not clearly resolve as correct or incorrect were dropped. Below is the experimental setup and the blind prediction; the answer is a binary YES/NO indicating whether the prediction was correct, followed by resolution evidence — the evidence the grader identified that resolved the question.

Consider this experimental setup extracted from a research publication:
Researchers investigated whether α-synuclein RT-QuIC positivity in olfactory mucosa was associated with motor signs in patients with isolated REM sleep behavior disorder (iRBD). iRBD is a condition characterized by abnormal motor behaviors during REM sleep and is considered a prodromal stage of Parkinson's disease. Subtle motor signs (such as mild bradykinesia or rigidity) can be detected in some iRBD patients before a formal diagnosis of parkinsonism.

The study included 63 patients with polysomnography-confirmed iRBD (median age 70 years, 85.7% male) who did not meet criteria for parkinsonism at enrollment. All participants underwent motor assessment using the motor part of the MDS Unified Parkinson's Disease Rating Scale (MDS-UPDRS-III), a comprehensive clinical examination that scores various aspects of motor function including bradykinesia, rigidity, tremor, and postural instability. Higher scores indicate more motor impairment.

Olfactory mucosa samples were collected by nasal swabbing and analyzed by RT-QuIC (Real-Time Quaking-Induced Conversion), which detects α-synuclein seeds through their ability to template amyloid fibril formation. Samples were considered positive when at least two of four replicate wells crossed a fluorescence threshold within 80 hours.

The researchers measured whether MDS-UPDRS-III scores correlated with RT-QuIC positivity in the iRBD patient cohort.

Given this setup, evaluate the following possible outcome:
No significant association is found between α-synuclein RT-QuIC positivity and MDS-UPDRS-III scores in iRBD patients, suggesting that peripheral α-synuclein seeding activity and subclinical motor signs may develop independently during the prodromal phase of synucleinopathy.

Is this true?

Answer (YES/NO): YES